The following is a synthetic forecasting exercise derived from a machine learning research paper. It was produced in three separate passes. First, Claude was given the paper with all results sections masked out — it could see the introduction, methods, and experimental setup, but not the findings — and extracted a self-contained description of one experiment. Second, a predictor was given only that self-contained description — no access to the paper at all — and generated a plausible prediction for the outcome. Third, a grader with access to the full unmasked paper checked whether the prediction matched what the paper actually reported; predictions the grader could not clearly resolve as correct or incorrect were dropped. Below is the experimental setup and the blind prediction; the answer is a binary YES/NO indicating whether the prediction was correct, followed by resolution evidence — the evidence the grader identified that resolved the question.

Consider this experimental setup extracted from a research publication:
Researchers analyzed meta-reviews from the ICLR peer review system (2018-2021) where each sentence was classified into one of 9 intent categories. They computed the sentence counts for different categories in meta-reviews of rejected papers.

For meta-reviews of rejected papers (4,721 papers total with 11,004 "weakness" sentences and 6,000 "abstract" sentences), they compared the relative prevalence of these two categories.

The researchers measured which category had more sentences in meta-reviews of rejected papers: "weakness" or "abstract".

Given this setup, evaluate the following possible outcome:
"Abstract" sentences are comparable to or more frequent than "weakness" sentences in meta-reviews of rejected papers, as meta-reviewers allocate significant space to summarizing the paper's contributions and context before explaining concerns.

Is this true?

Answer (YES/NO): NO